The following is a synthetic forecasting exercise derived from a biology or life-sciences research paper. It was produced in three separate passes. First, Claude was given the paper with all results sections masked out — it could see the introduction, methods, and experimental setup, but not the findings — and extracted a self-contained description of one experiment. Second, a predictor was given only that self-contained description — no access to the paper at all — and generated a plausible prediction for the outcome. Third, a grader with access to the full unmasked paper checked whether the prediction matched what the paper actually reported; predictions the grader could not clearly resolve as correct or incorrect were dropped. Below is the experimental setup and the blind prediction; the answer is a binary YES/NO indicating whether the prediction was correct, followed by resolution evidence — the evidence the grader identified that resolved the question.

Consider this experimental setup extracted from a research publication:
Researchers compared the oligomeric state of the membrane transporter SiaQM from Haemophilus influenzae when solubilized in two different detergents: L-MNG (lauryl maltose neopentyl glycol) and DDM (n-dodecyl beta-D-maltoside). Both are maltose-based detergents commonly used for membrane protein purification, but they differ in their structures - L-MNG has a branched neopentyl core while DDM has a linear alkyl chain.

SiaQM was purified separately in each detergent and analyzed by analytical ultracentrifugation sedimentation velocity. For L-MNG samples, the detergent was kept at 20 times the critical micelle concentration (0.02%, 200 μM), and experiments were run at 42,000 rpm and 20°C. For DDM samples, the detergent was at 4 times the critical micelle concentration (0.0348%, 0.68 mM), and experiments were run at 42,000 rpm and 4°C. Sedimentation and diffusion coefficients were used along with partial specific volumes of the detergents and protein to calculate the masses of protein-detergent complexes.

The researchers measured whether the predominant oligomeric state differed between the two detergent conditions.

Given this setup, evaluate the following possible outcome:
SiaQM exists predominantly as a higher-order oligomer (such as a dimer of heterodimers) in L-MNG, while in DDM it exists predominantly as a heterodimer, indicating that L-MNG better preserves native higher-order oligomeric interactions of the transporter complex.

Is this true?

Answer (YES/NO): NO